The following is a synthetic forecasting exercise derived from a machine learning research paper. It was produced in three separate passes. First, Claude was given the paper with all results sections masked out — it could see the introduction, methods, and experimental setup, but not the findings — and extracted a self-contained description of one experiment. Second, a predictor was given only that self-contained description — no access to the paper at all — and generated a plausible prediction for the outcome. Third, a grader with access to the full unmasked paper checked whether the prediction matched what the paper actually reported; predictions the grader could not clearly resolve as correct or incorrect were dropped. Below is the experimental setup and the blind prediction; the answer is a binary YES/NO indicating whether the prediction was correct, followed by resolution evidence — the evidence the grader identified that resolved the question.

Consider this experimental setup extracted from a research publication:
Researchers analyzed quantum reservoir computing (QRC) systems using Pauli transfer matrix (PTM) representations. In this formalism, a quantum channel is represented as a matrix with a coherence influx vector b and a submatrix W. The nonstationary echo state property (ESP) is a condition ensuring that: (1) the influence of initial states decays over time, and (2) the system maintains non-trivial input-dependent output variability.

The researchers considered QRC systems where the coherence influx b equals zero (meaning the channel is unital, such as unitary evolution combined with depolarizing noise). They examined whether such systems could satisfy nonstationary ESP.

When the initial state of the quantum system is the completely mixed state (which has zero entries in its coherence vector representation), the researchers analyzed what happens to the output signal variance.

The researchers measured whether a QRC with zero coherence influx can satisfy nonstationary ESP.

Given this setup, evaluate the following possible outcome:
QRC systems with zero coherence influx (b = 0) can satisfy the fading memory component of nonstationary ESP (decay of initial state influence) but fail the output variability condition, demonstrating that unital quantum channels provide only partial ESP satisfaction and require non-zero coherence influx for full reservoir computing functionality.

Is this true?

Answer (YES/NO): NO